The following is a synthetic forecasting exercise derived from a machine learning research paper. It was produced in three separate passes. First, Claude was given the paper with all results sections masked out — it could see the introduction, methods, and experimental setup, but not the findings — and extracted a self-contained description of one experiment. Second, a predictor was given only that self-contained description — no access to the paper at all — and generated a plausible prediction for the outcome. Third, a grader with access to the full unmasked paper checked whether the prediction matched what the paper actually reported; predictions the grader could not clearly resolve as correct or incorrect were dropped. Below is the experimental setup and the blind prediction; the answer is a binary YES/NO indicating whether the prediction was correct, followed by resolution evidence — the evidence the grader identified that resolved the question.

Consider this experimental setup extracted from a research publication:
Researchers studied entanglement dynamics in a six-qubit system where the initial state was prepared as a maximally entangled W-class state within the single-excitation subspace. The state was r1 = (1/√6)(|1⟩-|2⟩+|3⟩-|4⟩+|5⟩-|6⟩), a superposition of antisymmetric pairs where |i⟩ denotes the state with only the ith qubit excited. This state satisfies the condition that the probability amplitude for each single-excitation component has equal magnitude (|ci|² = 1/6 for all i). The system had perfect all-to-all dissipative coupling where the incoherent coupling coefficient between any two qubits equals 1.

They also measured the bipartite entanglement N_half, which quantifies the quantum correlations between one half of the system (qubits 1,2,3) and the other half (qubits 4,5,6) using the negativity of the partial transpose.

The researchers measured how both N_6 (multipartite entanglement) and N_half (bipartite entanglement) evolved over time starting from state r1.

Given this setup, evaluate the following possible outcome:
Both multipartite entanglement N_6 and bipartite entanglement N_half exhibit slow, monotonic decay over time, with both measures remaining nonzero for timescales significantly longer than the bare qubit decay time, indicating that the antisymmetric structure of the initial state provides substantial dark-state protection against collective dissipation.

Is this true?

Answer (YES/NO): NO